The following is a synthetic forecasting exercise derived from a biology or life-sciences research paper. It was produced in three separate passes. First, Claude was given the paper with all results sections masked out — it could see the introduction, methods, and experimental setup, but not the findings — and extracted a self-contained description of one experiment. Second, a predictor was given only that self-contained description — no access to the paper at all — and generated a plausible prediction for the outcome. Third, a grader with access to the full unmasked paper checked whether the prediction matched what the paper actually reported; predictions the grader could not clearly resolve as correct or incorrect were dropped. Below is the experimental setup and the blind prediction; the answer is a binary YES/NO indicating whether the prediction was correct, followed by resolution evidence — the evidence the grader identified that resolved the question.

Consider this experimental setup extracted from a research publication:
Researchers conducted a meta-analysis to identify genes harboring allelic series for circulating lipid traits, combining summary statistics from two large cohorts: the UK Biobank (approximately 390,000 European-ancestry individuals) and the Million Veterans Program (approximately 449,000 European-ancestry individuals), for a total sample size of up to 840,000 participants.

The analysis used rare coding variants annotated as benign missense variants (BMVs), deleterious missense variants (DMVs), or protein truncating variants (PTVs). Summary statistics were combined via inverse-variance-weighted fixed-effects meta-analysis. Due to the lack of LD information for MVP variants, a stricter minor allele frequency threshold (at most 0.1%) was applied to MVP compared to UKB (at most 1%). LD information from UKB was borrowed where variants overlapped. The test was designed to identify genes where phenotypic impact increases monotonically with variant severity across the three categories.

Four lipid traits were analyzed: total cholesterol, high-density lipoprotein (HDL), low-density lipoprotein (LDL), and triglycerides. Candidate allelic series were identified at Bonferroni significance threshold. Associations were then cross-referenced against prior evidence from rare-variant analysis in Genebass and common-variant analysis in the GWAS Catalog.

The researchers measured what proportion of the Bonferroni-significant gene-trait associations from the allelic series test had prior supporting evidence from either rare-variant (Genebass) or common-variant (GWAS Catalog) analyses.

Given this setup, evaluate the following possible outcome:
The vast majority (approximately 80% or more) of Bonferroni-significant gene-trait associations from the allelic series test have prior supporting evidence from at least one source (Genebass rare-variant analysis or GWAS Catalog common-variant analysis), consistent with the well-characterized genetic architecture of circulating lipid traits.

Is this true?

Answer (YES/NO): YES